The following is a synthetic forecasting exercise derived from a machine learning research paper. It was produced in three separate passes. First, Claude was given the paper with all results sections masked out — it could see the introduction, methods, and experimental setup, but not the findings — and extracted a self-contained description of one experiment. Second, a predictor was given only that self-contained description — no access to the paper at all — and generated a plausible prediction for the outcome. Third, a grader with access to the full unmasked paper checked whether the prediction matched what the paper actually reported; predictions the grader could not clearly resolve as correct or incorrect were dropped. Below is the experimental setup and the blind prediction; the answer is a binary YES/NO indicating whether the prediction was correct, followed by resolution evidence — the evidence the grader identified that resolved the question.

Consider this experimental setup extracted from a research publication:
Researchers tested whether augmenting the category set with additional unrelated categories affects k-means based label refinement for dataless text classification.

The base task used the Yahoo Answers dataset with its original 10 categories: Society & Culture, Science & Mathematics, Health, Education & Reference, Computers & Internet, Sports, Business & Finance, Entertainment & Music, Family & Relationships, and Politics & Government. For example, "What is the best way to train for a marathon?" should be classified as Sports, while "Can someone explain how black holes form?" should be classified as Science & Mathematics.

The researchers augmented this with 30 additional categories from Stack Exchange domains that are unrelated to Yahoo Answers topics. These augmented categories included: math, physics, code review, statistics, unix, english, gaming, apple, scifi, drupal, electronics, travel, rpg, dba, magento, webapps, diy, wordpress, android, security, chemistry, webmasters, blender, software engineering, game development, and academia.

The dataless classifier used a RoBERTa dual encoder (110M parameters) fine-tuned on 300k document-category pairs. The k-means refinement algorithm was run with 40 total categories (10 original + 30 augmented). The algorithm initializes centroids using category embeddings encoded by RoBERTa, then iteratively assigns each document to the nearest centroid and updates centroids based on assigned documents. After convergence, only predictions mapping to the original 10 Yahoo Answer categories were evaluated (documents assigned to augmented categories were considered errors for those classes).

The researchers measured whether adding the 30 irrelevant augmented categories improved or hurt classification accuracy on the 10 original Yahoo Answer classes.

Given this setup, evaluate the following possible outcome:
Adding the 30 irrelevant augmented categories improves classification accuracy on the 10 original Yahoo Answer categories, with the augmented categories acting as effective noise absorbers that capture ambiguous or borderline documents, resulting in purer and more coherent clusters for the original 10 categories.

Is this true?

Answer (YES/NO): NO